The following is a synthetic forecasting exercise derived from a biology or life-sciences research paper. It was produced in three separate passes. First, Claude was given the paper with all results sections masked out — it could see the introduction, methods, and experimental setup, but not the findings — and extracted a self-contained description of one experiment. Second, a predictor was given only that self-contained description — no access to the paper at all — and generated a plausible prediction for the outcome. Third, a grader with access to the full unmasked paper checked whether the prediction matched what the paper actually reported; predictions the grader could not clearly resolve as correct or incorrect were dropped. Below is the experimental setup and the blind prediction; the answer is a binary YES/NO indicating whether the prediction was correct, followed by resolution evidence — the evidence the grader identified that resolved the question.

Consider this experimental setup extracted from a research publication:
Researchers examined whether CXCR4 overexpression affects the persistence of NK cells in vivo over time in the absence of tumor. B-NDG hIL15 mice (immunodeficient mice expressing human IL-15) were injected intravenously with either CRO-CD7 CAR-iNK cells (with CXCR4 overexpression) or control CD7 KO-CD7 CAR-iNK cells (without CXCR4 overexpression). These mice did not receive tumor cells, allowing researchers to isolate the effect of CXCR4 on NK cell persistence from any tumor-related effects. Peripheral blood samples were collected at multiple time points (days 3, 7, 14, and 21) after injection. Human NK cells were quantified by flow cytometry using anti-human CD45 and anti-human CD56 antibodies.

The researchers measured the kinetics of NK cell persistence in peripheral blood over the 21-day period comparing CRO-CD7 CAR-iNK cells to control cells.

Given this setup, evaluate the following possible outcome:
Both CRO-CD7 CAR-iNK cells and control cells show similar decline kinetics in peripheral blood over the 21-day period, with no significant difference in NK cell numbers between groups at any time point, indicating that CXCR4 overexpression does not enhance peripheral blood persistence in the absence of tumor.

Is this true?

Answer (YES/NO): NO